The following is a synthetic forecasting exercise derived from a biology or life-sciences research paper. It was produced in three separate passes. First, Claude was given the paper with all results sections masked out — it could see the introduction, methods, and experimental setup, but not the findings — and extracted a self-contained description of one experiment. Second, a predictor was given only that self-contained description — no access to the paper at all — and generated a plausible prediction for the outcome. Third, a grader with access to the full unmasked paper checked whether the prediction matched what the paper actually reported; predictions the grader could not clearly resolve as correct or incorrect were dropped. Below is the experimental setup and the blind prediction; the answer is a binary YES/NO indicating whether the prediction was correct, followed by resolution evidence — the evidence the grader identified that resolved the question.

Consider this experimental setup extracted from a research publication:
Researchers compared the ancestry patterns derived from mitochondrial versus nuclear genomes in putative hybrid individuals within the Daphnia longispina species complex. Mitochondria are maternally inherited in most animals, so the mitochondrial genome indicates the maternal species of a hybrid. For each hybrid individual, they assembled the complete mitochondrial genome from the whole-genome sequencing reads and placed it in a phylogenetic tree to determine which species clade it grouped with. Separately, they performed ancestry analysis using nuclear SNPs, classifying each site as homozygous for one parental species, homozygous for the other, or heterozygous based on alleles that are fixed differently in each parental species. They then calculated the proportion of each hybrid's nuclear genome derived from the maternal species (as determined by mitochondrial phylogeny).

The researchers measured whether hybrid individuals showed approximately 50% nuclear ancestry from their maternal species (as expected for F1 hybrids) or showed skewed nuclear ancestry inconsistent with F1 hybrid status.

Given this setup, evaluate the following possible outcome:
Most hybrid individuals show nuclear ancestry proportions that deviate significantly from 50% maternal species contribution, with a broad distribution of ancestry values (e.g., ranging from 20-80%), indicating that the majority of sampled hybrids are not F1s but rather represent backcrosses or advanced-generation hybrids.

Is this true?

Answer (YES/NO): YES